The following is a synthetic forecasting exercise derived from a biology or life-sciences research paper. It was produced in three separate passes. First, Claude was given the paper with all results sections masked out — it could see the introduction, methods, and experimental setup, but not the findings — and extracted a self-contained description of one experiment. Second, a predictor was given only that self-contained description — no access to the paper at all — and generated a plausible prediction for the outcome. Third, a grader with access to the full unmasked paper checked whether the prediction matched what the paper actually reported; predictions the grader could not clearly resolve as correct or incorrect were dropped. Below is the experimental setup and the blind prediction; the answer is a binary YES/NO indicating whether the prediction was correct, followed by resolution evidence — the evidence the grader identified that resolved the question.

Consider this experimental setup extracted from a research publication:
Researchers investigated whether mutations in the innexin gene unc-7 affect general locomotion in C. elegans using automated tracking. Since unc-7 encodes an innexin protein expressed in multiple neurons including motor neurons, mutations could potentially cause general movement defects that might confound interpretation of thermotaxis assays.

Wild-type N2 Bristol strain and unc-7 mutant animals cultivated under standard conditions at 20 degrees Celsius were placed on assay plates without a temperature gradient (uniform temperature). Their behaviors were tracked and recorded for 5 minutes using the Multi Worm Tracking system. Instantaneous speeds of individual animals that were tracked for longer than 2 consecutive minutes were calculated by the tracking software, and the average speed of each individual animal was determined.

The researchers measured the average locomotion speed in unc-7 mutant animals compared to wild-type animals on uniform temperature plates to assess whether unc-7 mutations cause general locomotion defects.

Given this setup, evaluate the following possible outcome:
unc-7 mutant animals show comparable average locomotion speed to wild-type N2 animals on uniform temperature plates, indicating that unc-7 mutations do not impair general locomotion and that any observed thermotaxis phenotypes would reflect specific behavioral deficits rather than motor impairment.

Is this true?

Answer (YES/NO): NO